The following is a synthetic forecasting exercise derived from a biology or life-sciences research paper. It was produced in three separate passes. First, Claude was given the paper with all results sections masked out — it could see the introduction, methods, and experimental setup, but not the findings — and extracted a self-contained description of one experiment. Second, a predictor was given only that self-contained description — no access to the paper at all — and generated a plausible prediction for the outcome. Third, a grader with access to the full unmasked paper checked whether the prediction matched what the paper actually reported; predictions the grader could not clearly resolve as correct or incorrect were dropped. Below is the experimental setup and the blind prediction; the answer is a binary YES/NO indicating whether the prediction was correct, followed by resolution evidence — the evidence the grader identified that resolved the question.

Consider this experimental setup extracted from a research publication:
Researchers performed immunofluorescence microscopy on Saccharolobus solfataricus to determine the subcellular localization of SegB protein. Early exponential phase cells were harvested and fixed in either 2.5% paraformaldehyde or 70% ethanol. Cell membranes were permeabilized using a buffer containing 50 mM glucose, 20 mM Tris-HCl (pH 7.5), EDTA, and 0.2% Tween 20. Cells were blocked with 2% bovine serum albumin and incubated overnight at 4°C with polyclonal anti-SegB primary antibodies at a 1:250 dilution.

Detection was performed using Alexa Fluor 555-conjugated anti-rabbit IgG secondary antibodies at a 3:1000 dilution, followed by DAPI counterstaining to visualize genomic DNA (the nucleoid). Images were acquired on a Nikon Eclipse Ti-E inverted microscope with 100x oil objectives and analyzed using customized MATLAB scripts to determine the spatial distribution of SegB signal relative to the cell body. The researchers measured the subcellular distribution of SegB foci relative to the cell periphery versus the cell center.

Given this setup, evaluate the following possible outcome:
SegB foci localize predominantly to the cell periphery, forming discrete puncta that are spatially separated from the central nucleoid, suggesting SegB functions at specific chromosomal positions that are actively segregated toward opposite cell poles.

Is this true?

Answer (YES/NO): NO